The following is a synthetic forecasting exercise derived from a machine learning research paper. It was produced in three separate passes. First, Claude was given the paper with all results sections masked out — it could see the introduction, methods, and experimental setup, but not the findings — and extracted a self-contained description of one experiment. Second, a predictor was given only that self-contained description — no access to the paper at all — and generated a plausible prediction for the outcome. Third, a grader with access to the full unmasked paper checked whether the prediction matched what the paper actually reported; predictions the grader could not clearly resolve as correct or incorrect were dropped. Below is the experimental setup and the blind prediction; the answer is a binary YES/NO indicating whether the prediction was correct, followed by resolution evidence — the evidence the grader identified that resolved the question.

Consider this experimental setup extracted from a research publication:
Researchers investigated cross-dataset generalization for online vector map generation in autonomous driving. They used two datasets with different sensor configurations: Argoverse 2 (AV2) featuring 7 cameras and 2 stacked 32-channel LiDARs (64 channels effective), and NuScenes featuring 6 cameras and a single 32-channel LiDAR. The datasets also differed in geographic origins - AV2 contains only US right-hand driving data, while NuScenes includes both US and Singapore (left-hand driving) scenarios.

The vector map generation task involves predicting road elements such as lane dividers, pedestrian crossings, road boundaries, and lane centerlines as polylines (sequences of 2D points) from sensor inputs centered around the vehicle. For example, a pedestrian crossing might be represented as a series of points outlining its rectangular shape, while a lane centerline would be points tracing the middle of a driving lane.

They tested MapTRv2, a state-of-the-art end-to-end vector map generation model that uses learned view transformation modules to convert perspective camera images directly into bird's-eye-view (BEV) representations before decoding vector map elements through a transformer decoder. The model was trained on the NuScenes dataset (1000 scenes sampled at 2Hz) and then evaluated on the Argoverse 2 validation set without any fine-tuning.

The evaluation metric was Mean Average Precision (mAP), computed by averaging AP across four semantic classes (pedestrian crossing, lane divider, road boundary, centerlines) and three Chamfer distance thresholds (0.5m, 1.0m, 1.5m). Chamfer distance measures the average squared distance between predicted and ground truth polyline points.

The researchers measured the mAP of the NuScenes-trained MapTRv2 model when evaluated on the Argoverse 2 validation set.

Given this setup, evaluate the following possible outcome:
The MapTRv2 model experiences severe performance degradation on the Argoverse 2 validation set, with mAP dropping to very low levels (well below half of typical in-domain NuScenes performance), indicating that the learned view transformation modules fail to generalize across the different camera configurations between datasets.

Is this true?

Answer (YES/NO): YES